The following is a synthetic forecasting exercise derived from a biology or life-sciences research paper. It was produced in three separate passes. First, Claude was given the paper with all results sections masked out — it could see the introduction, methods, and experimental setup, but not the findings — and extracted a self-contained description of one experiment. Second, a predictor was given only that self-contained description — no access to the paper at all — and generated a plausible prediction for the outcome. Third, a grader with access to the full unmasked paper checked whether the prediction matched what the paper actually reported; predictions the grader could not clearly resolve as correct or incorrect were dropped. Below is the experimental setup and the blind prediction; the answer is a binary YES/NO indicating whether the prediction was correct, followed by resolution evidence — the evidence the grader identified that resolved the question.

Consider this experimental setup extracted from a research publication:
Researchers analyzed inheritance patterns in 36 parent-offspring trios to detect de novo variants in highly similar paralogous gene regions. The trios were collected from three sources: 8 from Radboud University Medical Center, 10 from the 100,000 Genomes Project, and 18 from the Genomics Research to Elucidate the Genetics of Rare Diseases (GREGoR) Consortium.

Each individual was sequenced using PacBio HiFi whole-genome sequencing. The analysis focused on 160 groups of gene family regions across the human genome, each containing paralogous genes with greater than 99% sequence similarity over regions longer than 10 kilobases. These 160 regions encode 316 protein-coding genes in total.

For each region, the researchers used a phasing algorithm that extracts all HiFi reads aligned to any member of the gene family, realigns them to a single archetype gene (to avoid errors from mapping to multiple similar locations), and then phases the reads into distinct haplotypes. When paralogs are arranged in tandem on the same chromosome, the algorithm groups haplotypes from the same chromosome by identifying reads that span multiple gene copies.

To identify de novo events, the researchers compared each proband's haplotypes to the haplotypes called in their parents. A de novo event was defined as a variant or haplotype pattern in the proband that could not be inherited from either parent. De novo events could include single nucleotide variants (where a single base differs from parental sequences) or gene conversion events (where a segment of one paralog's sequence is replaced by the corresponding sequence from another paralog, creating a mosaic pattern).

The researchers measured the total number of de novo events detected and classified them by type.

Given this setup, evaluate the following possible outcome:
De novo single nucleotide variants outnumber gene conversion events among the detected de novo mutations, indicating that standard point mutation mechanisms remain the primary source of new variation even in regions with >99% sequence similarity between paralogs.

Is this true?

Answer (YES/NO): YES